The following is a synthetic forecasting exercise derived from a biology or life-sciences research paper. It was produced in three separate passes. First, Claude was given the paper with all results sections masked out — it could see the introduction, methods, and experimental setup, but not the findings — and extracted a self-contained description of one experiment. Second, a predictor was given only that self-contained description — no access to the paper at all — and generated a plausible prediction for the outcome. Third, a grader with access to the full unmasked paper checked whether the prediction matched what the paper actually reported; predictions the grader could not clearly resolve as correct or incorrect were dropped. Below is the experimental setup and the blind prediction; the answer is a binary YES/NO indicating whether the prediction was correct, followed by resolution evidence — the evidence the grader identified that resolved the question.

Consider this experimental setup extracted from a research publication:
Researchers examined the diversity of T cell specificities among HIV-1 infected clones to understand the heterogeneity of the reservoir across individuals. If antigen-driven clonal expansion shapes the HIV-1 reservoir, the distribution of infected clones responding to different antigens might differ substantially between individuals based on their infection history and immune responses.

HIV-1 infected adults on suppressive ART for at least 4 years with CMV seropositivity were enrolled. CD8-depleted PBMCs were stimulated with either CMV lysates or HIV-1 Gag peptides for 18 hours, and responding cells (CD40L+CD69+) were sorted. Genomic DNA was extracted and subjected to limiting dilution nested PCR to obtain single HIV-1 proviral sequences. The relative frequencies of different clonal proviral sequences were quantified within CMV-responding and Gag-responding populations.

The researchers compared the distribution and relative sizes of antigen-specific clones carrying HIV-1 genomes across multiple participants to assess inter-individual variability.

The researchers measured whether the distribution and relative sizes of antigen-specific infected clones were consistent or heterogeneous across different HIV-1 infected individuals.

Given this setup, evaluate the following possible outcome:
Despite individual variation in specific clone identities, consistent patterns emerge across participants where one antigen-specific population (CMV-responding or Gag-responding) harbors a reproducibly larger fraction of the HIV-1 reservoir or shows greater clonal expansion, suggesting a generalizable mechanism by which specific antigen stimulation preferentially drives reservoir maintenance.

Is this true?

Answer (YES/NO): NO